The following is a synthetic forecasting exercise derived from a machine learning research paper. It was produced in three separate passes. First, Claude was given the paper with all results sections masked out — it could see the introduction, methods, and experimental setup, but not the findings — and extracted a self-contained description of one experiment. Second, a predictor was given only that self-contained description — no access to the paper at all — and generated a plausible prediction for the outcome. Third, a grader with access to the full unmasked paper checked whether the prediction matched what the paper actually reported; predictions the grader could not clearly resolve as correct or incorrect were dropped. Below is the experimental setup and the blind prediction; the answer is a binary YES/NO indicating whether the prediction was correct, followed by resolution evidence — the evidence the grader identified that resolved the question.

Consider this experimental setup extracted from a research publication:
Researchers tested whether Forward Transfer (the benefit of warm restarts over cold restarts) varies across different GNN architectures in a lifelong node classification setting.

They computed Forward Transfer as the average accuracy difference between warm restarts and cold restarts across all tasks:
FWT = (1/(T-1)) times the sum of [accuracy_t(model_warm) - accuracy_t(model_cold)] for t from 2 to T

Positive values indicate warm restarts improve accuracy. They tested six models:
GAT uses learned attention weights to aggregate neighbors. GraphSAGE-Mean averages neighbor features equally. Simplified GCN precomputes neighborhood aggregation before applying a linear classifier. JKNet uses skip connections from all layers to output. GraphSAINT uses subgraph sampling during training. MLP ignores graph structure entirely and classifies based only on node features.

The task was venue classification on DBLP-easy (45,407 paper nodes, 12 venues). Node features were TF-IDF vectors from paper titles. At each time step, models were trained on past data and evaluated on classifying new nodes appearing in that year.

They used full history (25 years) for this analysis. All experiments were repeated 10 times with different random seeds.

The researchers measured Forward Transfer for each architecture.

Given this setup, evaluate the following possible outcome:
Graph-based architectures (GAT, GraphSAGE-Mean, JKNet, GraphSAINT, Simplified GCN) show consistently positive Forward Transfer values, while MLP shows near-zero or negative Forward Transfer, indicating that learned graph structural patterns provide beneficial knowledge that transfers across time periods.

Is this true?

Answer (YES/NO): NO